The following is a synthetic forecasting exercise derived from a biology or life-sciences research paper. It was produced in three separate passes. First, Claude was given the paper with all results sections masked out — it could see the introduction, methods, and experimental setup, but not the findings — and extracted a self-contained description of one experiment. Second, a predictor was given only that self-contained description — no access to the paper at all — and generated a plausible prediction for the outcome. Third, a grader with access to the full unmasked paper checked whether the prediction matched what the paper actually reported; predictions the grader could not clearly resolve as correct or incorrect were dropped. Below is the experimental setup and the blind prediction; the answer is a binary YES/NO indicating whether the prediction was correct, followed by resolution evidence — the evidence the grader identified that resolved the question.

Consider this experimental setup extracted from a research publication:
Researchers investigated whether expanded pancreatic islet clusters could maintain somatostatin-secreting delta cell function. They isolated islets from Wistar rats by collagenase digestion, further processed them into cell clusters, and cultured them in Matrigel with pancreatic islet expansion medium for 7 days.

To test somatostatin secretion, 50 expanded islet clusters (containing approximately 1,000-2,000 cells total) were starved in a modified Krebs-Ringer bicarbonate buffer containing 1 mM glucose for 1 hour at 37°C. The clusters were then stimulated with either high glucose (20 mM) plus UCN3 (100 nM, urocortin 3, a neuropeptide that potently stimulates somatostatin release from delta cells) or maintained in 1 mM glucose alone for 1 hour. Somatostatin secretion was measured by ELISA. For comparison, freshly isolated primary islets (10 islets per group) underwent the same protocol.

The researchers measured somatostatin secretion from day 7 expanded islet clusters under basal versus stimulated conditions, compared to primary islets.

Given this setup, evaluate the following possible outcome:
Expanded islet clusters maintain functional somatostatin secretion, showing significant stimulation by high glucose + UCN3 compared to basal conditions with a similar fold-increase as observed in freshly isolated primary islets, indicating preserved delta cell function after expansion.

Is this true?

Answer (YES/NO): YES